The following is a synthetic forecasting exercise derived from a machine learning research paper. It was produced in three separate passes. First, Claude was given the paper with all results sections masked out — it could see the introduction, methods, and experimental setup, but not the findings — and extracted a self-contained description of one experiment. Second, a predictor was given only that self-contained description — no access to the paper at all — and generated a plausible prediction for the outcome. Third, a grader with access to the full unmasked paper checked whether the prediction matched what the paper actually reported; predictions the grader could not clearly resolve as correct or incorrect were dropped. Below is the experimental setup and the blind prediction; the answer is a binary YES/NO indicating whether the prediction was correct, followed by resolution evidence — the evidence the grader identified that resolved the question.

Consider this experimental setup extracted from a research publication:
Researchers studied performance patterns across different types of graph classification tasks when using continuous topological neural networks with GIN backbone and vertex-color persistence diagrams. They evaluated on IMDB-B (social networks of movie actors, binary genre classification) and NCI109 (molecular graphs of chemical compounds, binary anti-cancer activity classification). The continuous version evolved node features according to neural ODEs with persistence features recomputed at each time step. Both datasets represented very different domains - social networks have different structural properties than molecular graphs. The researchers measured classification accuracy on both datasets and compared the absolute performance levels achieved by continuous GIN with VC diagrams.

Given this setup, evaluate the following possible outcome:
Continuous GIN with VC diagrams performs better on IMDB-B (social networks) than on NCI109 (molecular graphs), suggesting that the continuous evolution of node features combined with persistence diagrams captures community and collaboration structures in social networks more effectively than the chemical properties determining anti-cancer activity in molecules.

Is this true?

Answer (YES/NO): NO